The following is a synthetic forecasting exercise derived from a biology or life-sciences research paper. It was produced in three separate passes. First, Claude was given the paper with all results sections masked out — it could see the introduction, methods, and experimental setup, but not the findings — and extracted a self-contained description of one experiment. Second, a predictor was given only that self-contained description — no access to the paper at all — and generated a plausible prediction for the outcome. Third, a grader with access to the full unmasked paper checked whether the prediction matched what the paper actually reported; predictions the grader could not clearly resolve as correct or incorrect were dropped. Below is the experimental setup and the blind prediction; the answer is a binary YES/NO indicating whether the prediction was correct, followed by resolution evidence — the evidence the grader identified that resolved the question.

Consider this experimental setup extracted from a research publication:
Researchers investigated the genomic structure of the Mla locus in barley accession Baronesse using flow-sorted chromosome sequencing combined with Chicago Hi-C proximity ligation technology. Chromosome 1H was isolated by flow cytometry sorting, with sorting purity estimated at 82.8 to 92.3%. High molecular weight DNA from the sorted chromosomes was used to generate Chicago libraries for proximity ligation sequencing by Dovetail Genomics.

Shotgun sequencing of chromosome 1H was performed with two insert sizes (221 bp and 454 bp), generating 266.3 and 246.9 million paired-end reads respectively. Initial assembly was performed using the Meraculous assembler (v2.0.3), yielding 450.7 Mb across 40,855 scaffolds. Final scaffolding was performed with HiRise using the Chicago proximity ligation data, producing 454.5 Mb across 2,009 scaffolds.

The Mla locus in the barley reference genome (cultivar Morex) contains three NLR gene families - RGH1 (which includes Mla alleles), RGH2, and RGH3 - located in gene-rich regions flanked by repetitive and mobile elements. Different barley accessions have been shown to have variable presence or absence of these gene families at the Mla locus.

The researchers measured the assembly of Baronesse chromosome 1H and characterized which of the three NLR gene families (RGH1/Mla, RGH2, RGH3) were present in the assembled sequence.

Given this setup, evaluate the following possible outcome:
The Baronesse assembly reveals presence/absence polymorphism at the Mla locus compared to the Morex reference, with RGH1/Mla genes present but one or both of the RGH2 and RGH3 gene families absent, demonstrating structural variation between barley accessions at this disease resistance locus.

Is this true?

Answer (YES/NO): NO